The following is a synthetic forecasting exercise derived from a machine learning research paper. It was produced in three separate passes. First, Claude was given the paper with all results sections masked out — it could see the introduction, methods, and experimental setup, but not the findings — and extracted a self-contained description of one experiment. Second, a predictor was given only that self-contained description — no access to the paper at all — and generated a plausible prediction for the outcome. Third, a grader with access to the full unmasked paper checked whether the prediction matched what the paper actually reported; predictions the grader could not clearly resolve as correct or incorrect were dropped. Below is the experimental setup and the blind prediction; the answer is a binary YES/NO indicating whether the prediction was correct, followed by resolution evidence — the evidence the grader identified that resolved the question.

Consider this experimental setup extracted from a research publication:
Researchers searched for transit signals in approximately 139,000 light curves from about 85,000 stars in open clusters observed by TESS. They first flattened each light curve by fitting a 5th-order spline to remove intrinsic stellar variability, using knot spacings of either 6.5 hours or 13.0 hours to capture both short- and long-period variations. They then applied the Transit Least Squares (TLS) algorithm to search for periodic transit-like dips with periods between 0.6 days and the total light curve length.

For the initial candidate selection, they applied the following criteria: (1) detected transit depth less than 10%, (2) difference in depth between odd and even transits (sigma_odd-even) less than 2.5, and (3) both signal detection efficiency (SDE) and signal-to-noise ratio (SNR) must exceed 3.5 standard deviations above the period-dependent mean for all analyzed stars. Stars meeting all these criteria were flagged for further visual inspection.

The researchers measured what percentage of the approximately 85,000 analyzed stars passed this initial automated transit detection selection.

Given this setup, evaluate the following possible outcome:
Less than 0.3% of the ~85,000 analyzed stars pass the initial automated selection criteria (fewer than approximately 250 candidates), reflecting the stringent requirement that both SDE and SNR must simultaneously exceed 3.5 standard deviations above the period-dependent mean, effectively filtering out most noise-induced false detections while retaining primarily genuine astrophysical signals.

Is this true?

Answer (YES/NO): NO